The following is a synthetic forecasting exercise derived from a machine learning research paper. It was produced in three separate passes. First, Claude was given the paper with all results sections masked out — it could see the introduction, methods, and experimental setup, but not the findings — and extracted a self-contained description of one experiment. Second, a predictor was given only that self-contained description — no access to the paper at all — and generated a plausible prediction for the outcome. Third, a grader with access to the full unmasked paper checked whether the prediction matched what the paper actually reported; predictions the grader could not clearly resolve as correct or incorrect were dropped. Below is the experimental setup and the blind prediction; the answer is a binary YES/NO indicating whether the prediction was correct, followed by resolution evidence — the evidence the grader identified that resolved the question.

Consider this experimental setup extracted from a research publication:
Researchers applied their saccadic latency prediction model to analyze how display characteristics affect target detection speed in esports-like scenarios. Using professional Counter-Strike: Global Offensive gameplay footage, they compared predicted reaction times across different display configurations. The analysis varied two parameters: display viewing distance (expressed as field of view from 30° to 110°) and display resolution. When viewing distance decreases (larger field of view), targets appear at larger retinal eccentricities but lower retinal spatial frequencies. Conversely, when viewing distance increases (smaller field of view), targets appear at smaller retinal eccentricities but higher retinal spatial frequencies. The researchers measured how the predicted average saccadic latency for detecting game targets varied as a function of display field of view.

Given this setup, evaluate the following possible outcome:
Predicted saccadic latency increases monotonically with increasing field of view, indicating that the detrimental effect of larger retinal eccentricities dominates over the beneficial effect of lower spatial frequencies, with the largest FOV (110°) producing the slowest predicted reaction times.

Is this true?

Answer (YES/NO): NO